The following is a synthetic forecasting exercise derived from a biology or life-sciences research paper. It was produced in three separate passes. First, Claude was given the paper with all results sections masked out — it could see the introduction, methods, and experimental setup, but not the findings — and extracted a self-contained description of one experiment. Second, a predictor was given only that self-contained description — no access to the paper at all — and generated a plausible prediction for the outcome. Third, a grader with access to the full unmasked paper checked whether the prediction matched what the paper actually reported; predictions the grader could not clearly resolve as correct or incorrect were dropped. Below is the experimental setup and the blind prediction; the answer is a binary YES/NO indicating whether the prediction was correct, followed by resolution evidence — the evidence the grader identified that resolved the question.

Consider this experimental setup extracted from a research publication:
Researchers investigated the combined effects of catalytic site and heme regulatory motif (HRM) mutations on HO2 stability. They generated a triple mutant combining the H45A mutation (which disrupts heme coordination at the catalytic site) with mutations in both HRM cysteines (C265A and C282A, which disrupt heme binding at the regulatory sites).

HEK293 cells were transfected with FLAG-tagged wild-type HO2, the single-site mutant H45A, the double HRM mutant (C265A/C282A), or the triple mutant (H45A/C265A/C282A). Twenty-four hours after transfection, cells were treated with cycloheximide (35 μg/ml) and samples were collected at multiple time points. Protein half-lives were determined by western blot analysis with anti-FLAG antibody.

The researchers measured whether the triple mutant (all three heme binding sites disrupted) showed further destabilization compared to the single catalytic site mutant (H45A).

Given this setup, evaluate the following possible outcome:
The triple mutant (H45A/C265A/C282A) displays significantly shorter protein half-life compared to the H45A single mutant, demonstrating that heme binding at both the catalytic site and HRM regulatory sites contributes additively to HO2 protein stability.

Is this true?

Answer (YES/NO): NO